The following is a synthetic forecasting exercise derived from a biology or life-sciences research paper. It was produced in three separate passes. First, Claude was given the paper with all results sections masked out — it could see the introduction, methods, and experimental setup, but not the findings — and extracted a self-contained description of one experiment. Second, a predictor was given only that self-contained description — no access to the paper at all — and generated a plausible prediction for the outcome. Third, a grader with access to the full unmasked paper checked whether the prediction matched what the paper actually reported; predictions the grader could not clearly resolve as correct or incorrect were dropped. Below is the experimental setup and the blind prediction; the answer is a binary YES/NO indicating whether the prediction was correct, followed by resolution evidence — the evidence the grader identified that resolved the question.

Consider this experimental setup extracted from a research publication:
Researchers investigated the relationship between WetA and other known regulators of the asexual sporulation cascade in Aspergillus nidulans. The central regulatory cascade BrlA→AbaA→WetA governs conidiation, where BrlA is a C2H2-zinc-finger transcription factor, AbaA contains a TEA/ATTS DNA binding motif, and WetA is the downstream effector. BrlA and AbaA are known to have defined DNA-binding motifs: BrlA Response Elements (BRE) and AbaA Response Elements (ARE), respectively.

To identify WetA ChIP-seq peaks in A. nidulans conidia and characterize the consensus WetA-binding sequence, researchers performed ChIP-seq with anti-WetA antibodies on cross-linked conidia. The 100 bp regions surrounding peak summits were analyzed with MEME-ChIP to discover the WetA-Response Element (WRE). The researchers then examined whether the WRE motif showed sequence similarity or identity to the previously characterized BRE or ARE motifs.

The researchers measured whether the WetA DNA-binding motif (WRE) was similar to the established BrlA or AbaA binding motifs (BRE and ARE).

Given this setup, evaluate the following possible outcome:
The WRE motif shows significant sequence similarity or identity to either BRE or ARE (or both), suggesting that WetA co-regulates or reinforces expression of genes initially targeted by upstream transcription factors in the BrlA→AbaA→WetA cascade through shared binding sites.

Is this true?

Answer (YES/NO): NO